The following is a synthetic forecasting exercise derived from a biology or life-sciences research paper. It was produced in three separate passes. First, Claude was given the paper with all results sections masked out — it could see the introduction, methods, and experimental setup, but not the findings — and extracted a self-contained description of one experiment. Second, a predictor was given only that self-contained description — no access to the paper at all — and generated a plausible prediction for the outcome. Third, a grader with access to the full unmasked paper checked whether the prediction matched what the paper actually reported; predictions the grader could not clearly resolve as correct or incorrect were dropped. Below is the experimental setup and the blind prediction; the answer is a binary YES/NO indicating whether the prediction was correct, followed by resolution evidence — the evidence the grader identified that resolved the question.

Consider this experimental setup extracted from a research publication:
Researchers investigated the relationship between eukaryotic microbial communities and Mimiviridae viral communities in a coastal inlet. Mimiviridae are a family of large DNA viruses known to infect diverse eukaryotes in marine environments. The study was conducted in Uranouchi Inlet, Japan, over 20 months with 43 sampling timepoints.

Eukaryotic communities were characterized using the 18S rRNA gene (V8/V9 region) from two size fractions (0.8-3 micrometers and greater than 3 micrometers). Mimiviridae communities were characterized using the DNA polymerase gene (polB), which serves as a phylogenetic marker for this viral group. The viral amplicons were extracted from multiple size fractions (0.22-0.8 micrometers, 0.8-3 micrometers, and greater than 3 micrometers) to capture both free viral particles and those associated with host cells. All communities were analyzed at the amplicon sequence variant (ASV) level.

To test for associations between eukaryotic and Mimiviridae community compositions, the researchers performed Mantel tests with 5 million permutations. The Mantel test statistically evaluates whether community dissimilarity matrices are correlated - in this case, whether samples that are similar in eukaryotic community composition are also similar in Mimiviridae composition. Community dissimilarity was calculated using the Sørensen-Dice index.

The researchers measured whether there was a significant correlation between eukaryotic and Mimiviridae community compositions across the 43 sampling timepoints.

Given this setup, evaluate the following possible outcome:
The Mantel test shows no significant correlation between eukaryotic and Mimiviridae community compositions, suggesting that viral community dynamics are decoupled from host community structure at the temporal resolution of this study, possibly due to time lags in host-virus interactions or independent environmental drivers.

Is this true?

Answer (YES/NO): NO